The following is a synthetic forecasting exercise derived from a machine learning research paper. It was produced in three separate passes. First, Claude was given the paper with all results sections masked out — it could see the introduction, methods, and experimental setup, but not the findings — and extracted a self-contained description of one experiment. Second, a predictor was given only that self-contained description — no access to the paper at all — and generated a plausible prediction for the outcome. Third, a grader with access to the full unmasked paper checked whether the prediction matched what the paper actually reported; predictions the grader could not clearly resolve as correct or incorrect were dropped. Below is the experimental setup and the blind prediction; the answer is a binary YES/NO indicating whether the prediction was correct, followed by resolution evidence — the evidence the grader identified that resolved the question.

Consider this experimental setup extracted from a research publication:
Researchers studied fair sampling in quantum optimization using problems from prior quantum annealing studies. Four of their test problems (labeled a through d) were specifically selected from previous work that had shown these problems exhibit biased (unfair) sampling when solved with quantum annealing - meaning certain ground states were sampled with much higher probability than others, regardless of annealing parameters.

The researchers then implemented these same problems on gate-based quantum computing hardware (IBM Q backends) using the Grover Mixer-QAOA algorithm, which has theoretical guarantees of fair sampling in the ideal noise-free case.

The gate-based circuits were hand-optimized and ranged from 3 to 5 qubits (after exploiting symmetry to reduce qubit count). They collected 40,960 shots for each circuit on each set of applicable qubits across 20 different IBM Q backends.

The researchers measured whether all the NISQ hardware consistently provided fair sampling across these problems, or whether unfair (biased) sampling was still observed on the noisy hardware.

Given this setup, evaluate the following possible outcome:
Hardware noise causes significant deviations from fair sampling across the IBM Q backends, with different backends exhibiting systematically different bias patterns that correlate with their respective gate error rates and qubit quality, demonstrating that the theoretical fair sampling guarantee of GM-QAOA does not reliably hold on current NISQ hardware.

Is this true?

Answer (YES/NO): NO